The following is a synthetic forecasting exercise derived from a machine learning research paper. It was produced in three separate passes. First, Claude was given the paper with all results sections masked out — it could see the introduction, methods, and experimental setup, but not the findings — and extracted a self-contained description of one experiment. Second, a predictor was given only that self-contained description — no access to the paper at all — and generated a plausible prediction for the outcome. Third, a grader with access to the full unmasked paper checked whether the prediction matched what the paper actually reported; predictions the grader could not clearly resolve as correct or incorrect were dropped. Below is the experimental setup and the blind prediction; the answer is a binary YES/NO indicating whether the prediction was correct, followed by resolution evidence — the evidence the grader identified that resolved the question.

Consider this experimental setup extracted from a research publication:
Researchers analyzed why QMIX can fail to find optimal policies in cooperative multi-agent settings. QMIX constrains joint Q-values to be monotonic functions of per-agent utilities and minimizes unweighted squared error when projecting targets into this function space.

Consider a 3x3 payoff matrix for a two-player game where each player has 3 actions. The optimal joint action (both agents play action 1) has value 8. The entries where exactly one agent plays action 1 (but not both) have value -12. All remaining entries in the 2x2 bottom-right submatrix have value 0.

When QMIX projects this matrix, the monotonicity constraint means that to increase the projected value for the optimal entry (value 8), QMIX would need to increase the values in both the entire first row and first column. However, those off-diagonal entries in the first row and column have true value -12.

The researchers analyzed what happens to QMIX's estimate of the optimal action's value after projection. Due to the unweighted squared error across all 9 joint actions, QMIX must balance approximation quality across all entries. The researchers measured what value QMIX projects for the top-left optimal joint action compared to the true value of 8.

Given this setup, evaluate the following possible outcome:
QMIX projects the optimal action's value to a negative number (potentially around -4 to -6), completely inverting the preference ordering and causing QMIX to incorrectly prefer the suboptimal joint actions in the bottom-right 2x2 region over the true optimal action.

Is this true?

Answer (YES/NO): NO